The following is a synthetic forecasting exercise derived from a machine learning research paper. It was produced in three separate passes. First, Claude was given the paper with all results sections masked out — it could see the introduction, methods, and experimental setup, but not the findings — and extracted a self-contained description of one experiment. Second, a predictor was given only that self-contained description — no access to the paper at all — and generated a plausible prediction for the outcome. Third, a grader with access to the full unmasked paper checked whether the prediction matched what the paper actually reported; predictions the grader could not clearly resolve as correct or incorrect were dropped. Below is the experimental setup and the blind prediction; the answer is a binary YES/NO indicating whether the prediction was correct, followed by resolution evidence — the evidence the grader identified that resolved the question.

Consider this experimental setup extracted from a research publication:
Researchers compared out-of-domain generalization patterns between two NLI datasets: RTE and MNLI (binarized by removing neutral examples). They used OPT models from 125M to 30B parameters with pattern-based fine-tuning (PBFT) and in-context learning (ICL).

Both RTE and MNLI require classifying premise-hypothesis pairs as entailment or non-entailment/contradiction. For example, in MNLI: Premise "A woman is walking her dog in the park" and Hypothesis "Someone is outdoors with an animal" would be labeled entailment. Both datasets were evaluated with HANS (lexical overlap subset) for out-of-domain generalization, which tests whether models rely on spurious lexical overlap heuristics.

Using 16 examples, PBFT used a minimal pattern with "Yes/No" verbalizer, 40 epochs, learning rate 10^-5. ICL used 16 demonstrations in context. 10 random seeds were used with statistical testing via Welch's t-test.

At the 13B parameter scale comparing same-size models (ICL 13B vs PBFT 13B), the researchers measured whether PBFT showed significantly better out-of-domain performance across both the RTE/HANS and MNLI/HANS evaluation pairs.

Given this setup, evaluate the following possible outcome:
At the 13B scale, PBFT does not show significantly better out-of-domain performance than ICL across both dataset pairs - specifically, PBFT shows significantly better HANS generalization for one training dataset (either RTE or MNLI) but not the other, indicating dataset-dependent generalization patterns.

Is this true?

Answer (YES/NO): NO